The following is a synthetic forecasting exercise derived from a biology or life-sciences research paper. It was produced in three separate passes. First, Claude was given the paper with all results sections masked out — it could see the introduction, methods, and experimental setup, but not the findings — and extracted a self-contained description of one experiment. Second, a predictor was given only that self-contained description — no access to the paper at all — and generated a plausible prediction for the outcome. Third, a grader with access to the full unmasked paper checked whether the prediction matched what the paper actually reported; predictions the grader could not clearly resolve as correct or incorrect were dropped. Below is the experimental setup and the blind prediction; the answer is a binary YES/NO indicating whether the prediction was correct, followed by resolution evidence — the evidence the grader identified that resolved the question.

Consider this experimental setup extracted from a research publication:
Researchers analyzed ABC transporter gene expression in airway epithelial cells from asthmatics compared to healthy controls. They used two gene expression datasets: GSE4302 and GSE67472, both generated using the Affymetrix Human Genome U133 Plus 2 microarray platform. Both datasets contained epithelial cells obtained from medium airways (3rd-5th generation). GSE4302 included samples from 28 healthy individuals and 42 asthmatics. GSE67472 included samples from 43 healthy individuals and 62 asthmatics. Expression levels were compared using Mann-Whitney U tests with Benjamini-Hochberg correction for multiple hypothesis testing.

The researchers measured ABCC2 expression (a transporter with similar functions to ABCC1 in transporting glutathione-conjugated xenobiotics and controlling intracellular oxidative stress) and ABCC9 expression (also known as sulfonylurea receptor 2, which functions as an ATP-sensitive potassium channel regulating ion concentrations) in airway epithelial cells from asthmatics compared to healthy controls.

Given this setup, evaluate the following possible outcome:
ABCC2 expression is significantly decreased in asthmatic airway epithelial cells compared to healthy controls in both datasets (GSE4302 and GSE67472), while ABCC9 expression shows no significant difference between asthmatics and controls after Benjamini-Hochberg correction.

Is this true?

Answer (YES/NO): NO